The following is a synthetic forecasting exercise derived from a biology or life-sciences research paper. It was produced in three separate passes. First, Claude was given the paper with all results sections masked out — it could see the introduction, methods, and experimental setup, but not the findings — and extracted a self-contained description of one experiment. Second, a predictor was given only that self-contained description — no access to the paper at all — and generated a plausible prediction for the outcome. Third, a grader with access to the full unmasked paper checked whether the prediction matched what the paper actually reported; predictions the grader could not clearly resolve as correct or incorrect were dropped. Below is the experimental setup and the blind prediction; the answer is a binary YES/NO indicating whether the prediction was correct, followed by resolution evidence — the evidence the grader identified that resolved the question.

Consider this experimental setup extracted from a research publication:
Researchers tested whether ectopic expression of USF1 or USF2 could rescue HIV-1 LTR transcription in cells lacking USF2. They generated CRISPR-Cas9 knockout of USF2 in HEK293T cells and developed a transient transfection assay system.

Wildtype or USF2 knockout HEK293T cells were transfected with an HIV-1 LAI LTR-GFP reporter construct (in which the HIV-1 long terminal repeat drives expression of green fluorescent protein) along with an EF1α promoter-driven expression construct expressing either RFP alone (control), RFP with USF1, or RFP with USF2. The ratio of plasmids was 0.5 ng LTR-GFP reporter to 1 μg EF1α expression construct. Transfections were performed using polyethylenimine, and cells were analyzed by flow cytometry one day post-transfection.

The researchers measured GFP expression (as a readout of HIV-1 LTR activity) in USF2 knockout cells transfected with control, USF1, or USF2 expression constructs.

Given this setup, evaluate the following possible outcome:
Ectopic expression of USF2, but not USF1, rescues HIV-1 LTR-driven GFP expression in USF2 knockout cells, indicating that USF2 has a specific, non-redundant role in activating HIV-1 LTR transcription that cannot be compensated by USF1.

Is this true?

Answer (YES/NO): NO